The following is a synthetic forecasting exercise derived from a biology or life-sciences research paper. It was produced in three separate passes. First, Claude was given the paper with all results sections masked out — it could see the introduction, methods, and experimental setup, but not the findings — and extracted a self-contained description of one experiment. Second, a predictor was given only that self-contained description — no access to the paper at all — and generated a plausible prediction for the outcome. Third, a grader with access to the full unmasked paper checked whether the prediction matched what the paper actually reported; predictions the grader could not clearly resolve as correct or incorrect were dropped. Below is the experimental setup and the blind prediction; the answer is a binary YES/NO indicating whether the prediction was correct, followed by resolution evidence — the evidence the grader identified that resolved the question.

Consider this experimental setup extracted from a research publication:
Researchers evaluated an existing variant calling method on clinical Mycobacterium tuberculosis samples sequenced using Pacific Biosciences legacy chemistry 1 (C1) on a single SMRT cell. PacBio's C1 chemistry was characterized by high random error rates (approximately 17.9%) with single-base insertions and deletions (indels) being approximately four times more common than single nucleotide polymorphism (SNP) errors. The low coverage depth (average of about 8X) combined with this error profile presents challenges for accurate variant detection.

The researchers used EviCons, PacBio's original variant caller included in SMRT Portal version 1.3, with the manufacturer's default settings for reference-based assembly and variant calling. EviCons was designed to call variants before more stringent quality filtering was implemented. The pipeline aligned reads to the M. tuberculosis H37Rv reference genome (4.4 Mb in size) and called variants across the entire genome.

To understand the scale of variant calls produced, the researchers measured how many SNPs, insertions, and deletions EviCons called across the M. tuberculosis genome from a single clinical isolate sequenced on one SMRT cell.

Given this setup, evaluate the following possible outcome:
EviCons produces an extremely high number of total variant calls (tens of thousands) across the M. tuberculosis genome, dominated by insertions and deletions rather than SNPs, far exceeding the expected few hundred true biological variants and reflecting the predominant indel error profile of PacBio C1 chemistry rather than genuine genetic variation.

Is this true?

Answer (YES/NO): NO